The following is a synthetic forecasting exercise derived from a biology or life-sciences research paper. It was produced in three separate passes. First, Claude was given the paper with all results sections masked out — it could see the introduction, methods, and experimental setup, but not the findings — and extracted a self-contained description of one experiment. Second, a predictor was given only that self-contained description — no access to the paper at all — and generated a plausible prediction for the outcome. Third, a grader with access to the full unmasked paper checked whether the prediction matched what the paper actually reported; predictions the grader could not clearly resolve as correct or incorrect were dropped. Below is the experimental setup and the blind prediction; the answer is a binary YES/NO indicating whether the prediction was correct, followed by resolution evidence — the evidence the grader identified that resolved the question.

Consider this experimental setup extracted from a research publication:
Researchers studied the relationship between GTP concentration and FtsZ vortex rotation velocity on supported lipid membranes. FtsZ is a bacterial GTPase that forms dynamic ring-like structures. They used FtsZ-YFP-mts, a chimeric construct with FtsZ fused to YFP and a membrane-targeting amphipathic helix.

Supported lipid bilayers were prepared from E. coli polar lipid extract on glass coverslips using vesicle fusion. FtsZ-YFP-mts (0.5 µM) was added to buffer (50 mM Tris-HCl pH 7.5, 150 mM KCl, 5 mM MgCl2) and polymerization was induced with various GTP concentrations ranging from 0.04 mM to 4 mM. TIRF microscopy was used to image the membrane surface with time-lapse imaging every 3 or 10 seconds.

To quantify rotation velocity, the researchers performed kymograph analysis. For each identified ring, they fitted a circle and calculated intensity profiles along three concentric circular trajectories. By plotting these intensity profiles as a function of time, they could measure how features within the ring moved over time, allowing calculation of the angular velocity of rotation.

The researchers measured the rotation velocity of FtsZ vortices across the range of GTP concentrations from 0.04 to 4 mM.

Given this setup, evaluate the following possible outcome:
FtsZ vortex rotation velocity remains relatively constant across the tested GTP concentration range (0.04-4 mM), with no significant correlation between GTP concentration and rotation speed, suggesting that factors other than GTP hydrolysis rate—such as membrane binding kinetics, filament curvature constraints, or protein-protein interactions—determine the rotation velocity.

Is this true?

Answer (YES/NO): NO